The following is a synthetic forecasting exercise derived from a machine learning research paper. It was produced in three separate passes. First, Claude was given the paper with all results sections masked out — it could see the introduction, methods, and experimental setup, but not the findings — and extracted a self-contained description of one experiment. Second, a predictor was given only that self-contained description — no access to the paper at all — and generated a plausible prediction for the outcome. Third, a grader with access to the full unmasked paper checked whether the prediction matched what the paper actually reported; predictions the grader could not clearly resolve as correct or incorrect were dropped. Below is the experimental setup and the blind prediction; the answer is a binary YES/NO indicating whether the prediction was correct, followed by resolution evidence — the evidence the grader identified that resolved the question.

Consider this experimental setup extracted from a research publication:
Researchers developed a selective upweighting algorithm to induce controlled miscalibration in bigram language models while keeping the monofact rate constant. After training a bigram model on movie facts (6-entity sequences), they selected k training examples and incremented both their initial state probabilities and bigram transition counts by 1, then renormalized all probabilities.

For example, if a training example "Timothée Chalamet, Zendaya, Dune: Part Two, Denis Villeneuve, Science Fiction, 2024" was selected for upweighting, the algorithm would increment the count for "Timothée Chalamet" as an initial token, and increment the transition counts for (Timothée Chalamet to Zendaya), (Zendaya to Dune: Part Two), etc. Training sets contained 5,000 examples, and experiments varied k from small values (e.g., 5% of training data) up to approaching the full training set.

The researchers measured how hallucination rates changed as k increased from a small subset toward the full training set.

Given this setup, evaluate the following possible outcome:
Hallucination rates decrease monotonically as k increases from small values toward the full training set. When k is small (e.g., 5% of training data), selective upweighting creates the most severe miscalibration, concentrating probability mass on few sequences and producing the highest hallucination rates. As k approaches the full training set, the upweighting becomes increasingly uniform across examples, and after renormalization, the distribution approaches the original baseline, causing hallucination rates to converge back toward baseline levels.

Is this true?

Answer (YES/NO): NO